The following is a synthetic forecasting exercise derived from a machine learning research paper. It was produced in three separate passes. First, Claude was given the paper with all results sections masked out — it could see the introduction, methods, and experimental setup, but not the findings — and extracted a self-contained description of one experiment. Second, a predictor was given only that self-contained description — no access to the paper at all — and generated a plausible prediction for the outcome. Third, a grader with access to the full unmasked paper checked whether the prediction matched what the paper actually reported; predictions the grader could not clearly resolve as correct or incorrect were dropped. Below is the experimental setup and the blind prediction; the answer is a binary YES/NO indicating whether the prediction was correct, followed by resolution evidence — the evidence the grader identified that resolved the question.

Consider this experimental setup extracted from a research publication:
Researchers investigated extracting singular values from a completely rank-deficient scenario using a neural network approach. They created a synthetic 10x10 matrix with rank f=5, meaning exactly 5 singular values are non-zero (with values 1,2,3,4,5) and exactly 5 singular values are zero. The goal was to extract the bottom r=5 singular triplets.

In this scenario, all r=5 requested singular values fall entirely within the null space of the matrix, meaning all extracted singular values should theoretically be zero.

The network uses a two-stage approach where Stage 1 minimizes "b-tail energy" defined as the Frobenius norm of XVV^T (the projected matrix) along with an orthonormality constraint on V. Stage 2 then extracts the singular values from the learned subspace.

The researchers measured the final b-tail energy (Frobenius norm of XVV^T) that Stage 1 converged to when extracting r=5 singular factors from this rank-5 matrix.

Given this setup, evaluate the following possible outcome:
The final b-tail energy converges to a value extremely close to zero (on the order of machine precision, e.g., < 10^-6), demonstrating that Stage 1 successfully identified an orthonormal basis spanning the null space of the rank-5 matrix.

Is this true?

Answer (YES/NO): YES